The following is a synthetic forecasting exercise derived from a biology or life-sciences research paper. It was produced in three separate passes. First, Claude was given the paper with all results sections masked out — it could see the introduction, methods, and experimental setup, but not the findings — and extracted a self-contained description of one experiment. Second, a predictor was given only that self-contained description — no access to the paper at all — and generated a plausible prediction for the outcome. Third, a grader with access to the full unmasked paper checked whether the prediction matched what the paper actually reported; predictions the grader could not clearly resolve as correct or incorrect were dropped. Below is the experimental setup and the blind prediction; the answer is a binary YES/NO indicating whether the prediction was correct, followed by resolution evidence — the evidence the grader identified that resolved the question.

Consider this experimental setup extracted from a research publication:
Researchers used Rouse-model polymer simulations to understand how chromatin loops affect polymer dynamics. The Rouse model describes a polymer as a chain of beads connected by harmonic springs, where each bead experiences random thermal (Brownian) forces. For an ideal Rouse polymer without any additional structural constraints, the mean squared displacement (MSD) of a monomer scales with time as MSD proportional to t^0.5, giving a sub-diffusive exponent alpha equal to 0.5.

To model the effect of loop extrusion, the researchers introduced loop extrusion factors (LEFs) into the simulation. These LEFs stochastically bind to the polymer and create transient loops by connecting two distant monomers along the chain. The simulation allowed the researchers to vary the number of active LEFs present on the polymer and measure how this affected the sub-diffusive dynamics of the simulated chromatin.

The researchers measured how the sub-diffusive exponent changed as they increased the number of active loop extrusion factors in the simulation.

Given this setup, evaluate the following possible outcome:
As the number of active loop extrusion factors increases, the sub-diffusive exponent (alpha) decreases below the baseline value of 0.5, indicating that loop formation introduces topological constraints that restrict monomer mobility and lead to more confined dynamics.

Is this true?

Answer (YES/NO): YES